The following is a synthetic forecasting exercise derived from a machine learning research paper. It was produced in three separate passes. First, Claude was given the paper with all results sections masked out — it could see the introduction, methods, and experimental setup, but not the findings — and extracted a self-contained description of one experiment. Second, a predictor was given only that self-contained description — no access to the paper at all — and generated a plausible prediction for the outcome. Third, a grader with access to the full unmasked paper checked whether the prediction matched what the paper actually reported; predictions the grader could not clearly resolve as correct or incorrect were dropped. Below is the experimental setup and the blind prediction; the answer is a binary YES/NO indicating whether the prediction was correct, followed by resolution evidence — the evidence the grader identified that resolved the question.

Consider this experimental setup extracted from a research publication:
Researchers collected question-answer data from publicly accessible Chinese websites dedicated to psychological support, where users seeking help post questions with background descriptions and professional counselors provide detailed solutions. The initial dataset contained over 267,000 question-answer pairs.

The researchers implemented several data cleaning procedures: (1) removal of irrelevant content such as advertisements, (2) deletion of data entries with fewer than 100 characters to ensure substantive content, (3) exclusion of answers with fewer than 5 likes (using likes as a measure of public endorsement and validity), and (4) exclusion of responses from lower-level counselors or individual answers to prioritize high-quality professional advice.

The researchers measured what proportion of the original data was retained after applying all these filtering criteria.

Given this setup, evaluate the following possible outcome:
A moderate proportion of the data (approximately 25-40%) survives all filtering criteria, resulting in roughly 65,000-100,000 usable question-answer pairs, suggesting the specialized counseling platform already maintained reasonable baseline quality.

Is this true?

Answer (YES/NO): NO